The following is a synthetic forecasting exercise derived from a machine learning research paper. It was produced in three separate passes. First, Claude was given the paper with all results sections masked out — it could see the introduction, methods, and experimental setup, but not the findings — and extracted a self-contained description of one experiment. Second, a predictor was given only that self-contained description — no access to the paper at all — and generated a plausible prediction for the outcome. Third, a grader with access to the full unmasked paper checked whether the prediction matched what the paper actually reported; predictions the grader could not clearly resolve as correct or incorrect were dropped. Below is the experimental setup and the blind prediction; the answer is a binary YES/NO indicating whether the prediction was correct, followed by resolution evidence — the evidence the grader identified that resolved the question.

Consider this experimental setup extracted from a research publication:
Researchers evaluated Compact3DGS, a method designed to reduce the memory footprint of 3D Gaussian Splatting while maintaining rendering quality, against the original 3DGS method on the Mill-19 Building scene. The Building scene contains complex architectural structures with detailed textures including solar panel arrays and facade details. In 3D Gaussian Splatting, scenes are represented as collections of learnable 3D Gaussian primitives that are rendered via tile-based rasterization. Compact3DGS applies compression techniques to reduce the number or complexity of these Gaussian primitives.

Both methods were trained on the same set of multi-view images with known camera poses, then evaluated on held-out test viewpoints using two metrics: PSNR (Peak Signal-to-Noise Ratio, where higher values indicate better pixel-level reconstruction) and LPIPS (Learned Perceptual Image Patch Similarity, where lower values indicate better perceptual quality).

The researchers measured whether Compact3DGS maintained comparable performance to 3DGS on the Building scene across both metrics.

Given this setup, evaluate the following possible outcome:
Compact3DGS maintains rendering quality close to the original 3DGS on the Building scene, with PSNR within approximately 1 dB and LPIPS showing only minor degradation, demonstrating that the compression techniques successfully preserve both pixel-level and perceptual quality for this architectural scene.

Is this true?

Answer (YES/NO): NO